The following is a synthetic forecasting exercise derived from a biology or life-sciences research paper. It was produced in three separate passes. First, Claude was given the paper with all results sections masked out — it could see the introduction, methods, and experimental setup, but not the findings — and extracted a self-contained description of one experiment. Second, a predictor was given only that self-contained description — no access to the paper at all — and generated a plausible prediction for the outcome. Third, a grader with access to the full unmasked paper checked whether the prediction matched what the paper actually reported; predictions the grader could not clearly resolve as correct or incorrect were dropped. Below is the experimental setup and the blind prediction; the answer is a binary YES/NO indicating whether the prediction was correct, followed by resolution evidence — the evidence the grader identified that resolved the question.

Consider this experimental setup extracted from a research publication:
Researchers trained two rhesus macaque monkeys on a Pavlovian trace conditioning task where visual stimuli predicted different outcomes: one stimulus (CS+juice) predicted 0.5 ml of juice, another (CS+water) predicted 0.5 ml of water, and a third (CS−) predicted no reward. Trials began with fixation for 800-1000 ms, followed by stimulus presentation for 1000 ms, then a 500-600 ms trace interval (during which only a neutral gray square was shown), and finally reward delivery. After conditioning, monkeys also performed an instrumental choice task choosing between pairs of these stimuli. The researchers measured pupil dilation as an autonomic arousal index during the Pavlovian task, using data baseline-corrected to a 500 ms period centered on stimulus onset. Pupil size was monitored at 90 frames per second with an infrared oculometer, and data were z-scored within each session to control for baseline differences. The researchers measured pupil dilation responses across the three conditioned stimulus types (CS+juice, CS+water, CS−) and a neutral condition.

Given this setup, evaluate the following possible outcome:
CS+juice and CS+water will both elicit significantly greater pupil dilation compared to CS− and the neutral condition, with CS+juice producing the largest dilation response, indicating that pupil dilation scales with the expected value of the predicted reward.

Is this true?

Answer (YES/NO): NO